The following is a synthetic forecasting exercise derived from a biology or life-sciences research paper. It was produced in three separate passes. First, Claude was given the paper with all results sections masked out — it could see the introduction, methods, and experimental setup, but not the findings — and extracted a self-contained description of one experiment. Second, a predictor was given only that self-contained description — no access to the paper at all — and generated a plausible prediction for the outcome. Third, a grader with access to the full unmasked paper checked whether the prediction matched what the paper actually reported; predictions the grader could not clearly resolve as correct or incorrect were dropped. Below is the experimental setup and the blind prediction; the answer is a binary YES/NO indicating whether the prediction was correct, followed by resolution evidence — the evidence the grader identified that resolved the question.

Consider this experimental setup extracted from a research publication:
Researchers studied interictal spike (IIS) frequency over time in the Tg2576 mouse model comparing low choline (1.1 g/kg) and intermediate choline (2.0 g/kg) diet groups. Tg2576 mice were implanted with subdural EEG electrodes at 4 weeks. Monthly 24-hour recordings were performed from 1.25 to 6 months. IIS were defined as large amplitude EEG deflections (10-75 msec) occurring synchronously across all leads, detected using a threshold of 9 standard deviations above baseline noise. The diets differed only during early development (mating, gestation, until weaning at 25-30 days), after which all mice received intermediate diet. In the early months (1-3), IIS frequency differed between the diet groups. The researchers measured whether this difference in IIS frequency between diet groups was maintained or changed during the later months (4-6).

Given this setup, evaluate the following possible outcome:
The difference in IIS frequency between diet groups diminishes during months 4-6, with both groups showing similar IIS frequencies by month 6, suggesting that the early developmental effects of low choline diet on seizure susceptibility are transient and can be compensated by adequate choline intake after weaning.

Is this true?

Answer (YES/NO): YES